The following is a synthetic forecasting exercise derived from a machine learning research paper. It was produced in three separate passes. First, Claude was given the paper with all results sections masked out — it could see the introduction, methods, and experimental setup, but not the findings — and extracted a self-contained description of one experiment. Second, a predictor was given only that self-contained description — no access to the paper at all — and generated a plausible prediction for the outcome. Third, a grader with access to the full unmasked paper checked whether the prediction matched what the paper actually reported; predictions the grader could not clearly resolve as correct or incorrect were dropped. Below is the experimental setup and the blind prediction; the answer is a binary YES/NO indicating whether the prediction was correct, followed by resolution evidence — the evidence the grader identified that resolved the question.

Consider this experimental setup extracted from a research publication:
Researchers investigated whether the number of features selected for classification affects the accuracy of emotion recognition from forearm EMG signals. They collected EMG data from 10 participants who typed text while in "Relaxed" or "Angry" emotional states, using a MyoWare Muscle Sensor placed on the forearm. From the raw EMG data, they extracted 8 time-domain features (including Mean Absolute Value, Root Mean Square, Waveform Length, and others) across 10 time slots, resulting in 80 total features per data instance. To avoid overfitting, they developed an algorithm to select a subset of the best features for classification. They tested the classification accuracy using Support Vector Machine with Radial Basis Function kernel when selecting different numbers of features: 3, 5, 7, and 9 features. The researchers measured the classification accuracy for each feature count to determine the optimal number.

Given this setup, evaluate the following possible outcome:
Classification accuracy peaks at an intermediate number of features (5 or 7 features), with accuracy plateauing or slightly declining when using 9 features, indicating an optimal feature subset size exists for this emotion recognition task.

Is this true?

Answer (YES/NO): YES